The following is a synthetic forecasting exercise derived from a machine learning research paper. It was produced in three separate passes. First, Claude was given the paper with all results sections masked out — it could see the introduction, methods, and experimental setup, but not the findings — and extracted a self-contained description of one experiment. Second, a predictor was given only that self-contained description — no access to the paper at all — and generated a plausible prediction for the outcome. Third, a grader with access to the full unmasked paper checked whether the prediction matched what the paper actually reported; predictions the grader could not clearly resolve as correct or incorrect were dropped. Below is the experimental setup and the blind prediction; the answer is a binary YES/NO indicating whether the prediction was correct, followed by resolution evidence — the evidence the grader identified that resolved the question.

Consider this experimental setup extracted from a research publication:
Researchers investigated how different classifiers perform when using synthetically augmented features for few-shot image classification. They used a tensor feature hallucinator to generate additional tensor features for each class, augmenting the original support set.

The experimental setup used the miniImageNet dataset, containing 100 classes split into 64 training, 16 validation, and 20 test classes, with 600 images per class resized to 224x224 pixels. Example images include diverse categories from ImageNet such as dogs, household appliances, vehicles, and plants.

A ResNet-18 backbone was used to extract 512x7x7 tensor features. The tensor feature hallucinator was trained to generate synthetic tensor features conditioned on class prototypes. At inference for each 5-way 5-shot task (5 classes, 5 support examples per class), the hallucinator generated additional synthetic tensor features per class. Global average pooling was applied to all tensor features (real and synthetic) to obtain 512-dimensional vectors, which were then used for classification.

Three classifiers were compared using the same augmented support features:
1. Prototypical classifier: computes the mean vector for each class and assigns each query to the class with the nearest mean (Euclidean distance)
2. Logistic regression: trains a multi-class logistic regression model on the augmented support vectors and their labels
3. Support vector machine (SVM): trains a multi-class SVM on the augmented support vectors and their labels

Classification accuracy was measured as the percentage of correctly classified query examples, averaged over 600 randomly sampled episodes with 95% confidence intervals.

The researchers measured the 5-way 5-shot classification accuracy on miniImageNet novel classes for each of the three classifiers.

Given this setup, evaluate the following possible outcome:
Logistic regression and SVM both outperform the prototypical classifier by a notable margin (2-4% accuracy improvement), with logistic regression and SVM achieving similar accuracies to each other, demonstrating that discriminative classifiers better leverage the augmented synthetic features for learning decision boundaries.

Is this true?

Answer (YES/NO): NO